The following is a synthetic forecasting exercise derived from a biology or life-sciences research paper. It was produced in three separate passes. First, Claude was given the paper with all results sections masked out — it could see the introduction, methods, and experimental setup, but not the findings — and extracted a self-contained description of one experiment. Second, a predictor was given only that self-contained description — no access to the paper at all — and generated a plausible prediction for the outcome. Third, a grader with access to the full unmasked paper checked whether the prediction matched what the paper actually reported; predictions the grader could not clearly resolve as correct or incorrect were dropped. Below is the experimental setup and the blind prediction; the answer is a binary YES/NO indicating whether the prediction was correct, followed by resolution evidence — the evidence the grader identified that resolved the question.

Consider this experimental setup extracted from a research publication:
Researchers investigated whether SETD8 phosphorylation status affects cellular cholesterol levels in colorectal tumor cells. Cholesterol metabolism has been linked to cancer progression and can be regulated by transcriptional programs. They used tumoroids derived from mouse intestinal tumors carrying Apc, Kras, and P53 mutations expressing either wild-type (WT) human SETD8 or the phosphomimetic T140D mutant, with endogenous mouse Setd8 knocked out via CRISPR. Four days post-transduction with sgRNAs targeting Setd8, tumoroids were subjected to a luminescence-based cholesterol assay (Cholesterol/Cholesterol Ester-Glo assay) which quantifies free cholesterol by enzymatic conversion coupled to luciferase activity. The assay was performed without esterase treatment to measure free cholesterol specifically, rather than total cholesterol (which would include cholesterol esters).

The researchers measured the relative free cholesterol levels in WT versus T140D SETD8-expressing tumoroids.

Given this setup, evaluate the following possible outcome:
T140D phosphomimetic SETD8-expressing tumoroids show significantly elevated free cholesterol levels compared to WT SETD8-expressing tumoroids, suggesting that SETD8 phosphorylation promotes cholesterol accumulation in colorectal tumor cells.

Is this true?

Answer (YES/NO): NO